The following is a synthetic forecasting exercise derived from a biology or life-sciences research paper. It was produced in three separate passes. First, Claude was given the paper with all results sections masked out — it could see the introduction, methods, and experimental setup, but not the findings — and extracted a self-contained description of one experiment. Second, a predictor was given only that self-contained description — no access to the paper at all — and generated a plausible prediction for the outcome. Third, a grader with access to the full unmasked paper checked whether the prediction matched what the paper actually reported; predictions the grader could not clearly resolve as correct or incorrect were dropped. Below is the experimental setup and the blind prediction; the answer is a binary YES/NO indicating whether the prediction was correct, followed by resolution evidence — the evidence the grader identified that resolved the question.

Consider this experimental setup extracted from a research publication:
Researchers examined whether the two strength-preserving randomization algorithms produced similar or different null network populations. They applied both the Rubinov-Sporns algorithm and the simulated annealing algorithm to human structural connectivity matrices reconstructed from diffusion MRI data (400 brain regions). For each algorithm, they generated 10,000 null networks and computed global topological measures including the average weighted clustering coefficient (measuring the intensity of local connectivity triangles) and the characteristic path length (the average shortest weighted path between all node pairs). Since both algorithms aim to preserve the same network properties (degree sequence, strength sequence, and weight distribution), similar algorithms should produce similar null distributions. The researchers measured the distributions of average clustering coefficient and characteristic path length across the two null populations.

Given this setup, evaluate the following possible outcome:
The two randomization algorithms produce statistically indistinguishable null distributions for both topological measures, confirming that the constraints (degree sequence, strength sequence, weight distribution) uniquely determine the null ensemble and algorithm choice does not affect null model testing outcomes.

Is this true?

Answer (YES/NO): NO